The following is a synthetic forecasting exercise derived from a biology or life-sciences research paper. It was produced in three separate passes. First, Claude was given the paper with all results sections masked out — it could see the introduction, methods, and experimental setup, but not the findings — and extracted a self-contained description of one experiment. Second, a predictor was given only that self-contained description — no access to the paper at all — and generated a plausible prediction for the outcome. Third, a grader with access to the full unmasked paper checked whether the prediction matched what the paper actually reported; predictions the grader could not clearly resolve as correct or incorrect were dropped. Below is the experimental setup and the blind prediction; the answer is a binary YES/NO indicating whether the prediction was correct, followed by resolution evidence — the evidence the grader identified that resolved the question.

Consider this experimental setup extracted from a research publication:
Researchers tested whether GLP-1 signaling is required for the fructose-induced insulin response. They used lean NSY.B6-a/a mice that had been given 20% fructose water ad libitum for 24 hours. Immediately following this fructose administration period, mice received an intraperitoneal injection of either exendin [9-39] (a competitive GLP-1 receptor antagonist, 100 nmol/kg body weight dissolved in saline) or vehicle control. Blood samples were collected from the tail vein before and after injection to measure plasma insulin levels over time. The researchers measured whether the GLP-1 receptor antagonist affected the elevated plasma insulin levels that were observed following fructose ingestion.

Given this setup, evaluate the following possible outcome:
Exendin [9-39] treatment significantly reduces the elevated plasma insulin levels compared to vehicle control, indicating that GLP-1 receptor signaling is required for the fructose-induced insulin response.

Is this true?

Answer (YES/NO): YES